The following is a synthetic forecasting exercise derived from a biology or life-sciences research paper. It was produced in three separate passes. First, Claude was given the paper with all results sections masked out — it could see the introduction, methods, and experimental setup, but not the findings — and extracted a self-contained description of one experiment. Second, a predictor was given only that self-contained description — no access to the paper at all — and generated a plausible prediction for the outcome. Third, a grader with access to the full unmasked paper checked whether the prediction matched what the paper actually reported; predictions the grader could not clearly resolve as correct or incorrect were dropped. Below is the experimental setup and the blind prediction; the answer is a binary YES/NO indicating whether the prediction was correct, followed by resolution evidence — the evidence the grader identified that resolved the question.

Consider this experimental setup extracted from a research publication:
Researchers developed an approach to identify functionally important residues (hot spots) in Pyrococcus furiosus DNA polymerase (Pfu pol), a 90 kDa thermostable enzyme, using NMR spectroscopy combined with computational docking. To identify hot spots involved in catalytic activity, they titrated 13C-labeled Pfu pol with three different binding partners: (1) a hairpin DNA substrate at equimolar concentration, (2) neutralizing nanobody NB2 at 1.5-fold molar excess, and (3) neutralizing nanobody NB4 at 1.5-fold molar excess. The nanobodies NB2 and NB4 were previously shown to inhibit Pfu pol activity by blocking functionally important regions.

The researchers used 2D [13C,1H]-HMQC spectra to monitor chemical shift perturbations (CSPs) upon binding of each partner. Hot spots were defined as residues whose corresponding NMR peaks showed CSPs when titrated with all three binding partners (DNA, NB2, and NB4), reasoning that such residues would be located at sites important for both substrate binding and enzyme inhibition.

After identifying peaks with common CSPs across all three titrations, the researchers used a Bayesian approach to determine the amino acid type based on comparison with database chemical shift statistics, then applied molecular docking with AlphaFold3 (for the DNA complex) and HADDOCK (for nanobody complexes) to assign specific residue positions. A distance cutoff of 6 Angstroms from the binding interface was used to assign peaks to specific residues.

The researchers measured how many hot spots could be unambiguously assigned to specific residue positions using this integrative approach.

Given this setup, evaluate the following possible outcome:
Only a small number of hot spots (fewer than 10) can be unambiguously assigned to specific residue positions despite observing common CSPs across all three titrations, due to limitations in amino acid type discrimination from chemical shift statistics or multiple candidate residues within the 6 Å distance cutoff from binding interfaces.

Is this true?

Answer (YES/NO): YES